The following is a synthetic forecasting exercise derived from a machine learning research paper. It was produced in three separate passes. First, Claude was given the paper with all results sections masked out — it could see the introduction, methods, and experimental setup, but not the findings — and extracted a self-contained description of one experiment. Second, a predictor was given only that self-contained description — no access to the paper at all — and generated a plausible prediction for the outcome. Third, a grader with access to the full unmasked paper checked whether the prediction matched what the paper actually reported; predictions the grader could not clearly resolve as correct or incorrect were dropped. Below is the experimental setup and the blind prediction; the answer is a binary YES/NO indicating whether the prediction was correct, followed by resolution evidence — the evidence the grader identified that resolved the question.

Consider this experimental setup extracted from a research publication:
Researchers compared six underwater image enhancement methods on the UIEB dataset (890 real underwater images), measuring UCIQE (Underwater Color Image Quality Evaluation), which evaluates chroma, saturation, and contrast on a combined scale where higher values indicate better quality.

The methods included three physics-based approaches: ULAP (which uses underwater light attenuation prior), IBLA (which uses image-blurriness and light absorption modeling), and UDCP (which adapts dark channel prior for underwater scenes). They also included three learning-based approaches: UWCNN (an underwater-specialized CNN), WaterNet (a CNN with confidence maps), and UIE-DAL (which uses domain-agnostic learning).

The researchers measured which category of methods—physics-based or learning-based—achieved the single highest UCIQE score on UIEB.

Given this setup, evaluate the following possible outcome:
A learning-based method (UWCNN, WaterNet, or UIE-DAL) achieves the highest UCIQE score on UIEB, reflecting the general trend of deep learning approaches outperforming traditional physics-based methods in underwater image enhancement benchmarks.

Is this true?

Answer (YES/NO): NO